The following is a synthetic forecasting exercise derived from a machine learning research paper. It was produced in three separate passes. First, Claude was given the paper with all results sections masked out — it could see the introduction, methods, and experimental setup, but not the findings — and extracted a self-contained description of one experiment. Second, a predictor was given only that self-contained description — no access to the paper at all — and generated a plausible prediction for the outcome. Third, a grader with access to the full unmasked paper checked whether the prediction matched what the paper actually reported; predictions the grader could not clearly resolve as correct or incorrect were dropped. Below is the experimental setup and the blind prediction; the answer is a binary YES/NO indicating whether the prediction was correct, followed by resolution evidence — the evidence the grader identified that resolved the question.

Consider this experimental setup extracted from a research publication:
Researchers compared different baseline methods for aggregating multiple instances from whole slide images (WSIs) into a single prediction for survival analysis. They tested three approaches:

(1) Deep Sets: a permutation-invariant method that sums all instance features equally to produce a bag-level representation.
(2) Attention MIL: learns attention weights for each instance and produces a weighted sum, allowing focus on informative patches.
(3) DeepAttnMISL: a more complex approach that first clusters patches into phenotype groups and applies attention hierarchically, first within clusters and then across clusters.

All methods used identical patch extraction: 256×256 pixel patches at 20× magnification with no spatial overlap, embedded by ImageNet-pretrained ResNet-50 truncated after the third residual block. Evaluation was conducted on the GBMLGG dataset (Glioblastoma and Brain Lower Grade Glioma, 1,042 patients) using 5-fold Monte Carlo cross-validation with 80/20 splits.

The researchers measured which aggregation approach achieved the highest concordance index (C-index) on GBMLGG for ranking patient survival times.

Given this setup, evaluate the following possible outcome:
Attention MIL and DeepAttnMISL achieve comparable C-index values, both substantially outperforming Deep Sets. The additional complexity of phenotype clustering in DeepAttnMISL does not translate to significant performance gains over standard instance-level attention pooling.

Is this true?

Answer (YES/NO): NO